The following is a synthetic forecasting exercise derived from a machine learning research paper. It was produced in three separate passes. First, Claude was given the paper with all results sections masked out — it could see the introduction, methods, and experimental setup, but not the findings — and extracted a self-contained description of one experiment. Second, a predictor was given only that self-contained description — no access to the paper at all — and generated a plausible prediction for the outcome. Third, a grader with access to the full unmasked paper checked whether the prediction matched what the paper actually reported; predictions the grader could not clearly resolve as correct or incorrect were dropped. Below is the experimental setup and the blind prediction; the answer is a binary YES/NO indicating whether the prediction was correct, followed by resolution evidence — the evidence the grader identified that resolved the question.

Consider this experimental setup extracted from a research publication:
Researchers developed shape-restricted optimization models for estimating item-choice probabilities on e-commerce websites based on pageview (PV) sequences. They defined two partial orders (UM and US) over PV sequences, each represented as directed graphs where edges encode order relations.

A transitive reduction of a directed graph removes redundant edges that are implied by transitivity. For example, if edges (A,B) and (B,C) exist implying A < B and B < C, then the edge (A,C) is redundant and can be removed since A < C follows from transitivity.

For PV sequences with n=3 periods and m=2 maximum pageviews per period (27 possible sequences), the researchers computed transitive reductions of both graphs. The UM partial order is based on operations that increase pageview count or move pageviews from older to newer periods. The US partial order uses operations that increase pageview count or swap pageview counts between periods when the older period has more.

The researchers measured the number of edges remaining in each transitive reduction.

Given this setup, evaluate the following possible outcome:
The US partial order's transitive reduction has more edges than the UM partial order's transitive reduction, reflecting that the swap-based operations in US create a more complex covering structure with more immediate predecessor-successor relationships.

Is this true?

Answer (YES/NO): YES